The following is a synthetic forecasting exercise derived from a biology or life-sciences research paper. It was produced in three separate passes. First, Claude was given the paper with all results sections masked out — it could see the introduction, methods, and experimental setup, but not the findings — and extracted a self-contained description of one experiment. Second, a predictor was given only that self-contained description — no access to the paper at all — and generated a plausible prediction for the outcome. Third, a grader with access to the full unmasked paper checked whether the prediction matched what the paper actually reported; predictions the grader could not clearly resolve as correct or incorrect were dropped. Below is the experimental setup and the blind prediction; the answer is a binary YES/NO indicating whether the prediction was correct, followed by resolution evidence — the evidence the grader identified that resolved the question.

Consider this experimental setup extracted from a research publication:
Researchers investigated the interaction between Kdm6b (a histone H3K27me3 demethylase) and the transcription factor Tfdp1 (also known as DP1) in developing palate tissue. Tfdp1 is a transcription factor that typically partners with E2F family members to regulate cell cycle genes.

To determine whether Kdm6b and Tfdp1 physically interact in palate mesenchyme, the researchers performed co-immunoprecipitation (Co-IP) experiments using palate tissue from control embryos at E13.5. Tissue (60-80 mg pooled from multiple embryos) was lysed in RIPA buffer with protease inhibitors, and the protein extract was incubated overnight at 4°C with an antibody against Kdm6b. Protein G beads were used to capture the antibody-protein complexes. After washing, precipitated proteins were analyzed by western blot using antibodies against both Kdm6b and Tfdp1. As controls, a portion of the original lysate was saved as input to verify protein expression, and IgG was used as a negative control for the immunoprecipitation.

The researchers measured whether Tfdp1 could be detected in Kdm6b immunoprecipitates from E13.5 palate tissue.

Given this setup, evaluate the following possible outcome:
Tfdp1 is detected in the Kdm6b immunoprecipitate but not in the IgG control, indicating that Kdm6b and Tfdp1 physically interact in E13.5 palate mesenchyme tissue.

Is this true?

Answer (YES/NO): YES